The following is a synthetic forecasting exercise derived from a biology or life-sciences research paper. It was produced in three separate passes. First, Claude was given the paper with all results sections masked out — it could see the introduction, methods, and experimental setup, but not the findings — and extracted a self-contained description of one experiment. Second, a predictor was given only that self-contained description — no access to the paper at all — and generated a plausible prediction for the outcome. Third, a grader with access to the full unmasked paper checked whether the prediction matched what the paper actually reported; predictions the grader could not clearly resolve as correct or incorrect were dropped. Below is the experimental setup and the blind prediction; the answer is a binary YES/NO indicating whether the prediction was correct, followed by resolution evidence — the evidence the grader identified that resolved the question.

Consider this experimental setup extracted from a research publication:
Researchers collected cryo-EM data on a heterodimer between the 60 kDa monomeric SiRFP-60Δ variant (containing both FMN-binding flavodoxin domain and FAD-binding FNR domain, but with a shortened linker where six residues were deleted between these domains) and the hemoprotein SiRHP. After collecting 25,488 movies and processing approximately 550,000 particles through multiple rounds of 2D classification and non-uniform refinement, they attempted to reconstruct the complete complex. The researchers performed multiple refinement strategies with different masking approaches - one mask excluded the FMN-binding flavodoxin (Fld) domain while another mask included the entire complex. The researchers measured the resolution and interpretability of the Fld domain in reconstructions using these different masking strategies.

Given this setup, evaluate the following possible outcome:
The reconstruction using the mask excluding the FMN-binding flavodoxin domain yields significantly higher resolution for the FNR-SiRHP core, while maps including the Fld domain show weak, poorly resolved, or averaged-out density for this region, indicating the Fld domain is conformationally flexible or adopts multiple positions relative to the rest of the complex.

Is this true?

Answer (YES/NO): YES